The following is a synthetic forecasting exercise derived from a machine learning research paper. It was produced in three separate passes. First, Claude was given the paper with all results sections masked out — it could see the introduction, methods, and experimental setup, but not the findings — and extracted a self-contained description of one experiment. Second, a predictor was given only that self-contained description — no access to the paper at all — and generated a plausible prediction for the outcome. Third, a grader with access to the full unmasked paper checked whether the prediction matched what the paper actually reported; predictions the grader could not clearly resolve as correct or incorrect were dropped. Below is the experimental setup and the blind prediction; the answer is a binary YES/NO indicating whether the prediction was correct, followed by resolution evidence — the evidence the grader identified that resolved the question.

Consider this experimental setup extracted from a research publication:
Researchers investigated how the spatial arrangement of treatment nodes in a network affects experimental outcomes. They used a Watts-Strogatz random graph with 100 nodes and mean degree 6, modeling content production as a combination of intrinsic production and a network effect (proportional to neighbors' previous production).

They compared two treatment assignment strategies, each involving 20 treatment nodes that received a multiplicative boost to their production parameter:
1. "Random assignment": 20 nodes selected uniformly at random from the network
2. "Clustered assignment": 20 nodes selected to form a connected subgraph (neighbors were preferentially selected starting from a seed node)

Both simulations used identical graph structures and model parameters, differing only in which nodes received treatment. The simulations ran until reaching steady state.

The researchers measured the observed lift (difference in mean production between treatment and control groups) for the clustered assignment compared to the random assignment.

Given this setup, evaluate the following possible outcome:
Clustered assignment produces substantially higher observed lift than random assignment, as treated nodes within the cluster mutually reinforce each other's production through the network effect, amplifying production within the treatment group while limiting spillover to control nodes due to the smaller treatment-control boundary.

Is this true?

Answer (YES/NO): YES